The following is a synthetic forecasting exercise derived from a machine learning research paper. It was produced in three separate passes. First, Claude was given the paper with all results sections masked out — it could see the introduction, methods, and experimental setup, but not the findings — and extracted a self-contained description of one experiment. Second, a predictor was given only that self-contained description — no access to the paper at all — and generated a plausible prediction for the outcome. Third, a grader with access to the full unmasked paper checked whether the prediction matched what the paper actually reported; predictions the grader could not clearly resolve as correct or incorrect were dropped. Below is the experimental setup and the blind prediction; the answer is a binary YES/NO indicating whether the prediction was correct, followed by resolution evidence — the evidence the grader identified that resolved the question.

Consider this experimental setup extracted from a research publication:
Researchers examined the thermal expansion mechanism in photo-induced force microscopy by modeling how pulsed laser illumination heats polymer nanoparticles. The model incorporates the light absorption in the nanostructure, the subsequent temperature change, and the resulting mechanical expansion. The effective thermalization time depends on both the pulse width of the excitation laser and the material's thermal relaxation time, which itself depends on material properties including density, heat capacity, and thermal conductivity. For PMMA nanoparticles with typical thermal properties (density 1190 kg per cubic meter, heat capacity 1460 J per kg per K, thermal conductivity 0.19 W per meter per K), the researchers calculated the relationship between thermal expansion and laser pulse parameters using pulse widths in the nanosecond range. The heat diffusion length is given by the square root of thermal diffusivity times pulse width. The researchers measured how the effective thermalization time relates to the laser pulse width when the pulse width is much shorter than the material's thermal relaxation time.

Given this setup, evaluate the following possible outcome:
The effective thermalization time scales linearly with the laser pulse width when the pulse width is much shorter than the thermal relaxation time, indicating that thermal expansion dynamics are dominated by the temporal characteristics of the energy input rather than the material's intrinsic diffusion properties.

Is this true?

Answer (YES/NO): YES